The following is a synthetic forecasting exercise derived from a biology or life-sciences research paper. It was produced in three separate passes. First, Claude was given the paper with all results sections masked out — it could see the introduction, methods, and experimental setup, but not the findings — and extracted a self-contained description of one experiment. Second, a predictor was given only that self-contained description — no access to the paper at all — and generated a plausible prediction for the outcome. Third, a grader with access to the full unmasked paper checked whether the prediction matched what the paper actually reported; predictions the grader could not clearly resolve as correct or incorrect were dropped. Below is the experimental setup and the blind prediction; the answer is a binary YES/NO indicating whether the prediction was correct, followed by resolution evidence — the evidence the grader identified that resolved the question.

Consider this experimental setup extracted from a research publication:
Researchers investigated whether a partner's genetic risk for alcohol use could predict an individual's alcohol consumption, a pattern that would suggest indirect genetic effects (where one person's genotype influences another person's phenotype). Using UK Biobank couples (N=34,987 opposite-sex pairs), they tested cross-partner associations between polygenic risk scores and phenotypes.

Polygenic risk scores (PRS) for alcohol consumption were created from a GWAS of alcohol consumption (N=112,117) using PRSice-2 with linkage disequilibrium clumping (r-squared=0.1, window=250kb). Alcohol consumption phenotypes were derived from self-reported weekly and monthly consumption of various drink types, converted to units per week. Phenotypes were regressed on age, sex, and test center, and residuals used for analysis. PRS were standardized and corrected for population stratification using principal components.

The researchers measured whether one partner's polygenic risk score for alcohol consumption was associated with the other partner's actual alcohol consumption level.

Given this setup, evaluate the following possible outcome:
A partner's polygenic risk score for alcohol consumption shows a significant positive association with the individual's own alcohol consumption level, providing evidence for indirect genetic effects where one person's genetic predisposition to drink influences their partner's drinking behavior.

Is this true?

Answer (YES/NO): YES